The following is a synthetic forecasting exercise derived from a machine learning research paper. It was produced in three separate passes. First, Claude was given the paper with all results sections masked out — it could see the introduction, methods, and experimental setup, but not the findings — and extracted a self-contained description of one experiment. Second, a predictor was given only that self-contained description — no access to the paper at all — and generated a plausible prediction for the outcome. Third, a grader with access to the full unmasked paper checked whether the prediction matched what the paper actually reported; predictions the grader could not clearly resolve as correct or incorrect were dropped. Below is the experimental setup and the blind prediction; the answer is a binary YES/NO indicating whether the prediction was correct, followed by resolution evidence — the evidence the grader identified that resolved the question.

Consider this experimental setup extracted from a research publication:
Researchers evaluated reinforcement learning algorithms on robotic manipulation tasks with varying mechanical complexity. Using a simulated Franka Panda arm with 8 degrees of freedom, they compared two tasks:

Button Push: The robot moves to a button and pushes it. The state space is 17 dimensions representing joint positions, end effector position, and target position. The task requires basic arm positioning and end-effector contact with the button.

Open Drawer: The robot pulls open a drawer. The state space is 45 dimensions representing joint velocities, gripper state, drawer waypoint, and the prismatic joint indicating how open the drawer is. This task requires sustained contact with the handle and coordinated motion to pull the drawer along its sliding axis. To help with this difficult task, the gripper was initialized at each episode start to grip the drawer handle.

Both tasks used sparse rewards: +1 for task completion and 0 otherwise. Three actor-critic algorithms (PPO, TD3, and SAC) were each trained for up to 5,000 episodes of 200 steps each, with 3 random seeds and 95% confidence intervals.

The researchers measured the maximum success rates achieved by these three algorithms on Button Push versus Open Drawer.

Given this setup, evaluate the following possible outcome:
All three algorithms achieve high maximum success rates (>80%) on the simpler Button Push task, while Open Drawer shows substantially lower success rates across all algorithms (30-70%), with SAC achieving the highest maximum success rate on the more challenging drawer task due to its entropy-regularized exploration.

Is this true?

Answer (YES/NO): NO